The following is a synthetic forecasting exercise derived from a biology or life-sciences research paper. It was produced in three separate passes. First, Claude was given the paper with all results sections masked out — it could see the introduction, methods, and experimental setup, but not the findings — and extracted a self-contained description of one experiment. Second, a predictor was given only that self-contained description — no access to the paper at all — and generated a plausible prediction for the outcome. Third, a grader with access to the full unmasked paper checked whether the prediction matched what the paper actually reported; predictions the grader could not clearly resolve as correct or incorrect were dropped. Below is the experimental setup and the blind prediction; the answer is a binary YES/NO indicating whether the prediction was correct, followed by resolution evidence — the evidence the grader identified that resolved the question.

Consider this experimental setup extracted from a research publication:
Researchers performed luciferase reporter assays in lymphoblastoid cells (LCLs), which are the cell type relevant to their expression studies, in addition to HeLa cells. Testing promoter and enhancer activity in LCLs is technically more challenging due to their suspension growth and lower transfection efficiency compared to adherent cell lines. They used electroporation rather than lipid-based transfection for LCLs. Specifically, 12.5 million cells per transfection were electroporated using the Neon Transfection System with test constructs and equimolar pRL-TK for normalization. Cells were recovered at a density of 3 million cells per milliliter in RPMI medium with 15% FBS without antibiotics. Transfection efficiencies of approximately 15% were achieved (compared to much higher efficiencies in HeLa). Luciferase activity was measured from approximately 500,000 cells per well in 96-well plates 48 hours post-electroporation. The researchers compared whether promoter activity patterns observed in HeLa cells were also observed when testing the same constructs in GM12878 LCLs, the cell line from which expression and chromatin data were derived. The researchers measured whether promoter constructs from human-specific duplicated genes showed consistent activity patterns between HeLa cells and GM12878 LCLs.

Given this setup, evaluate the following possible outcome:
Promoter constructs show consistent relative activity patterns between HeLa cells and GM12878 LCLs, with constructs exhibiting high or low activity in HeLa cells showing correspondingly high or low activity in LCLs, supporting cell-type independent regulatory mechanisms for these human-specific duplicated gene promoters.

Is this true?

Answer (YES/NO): YES